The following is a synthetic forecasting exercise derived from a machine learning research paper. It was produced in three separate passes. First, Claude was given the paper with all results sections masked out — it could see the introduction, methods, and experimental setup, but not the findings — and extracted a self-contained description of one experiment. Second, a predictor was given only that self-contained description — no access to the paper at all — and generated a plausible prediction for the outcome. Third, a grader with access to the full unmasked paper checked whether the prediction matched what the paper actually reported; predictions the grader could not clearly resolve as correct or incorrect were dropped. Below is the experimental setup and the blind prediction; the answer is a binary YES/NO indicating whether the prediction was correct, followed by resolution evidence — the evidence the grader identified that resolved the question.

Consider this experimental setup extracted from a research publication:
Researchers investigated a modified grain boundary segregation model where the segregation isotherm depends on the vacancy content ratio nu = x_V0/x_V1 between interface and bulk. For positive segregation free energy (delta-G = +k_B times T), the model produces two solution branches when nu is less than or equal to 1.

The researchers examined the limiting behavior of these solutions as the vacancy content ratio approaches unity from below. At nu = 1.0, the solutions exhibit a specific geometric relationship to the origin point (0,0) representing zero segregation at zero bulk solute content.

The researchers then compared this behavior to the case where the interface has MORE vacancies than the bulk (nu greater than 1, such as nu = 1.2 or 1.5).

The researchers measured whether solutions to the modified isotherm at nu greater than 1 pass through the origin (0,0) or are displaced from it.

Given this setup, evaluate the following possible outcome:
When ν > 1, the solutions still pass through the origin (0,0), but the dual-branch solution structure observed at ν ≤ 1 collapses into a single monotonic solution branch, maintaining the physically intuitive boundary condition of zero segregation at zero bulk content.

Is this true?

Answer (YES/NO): NO